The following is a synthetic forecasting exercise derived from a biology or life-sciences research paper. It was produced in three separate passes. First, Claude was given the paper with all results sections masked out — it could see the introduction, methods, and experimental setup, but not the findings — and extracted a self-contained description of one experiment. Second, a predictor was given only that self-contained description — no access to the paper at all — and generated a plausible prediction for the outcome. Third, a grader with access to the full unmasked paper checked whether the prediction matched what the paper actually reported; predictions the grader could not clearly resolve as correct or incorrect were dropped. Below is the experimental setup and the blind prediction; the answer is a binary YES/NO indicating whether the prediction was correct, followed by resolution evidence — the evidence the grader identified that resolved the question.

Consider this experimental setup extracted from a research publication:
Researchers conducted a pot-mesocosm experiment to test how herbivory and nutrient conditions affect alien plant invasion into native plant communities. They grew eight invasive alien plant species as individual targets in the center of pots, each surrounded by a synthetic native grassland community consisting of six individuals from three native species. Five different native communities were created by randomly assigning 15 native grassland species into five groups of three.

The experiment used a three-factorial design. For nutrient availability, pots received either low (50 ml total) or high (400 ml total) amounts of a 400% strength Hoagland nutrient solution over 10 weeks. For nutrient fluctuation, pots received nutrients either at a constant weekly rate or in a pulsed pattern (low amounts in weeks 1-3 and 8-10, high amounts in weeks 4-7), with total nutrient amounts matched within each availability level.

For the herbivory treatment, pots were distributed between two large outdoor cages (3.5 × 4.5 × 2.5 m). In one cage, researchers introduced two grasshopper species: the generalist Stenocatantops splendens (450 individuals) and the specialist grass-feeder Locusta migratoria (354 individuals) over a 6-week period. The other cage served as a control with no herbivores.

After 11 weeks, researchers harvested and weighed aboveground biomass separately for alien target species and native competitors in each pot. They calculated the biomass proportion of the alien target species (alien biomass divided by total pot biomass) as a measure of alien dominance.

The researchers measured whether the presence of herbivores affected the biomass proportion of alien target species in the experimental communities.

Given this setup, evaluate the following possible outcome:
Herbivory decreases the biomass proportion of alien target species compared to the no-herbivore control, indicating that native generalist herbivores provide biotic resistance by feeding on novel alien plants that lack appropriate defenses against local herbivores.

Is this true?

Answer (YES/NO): NO